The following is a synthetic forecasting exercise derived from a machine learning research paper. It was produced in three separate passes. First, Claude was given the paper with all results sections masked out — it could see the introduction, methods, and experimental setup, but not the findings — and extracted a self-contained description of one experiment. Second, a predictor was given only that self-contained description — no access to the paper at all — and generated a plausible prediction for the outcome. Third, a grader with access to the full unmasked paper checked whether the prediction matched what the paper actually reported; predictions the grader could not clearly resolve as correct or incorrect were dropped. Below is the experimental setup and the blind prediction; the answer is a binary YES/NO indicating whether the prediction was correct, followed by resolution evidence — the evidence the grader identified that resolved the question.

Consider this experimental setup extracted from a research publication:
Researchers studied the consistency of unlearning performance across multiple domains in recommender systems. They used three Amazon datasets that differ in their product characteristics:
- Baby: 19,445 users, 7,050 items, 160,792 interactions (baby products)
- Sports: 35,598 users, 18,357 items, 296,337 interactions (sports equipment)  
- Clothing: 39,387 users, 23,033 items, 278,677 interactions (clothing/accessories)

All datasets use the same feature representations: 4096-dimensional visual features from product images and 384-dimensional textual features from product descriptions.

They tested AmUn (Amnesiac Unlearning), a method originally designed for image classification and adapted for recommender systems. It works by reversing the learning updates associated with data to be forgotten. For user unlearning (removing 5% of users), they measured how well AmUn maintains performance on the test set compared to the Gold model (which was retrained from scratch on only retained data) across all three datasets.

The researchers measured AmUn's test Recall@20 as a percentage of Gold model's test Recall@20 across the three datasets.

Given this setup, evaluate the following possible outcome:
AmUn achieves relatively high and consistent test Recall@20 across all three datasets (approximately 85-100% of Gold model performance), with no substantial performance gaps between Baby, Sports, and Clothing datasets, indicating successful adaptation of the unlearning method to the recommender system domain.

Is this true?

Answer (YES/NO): NO